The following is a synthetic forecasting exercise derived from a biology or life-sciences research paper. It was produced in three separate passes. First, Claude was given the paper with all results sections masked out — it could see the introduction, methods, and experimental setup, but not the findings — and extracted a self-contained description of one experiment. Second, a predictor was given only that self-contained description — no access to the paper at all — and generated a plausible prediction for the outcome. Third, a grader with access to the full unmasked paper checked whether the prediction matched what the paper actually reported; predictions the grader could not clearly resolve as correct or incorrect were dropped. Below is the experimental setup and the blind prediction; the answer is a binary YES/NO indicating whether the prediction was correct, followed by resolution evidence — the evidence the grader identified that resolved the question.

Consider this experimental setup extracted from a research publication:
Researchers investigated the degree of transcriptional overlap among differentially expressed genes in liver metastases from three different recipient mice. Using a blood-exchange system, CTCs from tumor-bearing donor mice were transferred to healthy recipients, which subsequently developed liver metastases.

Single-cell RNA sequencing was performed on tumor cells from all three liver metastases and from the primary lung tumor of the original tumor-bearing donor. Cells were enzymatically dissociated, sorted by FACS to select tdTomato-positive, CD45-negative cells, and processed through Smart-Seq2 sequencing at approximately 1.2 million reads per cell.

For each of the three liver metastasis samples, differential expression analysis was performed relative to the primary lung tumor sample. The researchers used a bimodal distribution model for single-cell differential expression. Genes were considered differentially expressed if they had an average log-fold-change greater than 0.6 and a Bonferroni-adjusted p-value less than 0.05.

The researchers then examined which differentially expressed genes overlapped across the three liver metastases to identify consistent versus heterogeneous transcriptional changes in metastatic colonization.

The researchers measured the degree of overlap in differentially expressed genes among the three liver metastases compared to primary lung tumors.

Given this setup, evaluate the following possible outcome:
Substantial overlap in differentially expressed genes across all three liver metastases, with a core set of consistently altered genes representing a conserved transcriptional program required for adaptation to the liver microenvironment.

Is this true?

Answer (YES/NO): NO